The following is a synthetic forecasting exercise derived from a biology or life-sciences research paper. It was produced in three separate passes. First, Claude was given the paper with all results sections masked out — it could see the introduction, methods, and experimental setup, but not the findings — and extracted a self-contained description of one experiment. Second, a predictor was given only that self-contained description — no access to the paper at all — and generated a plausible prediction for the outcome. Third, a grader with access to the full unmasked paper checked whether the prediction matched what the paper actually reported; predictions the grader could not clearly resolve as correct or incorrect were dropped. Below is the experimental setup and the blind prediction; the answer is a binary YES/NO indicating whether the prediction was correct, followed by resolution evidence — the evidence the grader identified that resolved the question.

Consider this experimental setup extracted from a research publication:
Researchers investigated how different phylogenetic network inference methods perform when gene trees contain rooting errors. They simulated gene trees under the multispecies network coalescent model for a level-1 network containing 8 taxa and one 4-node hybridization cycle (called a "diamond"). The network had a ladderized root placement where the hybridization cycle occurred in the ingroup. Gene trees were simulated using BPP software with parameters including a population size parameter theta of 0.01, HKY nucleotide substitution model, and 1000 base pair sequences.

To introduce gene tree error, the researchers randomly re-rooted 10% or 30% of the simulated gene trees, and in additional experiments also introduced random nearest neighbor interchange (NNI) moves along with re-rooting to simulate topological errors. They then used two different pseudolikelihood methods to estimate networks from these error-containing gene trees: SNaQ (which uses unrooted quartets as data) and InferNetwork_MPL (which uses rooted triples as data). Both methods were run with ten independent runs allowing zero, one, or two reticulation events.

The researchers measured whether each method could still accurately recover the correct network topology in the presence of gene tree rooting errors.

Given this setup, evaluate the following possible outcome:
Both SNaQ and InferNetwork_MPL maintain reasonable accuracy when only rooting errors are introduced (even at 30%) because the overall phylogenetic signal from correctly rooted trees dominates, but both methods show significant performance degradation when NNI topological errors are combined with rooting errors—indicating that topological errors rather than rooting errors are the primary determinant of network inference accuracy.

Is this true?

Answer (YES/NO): NO